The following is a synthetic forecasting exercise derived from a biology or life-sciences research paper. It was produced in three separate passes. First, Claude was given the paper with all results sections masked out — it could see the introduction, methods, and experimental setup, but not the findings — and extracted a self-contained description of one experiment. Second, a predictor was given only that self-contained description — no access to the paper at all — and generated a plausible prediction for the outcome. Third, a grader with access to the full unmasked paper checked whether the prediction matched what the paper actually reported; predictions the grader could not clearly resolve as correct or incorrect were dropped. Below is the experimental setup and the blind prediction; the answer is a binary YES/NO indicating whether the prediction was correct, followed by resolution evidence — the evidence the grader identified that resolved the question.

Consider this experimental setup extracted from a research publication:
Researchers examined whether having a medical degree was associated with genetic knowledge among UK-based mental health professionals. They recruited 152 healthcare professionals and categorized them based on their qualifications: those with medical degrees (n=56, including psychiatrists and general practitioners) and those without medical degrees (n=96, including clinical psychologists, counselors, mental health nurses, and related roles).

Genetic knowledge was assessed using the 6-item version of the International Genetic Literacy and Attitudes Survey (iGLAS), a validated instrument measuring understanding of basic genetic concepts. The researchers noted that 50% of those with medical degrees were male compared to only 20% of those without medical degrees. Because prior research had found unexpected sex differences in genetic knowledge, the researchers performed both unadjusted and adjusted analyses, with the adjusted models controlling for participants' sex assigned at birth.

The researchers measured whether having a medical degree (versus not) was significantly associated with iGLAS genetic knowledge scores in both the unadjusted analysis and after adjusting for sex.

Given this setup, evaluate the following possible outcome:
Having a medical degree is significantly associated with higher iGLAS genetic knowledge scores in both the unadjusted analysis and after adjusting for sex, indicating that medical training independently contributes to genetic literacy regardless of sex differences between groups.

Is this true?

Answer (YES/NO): YES